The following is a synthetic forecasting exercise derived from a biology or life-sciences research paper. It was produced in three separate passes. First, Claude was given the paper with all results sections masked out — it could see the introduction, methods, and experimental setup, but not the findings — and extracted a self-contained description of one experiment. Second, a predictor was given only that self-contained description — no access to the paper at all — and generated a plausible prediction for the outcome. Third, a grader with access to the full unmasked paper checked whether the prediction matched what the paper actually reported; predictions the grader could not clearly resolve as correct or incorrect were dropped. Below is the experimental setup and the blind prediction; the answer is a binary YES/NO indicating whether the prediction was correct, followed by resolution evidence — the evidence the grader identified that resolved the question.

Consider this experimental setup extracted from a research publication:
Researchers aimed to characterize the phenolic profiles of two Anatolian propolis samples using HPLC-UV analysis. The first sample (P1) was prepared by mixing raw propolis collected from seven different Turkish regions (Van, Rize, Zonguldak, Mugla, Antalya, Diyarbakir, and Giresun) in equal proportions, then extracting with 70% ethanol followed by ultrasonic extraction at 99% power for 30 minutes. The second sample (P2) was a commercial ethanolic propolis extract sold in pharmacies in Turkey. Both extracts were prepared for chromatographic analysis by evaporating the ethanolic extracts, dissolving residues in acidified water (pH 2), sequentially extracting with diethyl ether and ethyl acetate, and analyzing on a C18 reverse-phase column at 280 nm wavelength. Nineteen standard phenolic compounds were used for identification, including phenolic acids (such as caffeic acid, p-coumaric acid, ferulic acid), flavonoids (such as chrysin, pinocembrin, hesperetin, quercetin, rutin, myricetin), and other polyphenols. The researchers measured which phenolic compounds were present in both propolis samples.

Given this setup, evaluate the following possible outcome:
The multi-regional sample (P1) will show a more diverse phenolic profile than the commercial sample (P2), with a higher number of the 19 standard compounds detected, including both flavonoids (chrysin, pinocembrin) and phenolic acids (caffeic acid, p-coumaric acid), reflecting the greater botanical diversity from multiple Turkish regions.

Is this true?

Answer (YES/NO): NO